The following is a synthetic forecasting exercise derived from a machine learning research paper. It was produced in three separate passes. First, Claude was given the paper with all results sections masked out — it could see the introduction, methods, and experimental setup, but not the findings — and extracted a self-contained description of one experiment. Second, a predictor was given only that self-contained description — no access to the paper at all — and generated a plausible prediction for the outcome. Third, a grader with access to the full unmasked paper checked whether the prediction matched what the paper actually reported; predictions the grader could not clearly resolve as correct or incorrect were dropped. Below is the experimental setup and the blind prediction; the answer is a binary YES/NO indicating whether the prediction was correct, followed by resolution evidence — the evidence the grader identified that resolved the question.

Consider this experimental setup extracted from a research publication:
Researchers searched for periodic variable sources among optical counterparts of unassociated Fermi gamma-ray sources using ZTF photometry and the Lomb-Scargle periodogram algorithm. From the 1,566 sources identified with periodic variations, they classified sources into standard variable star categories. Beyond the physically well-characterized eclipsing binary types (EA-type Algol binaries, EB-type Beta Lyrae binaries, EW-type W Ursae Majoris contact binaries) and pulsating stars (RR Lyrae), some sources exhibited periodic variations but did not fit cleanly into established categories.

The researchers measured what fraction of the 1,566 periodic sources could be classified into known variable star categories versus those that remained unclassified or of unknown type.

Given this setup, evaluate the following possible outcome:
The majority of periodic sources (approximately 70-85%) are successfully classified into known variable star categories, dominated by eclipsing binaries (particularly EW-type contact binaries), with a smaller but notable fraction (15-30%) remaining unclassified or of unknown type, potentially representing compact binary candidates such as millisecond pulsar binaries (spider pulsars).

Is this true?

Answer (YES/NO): NO